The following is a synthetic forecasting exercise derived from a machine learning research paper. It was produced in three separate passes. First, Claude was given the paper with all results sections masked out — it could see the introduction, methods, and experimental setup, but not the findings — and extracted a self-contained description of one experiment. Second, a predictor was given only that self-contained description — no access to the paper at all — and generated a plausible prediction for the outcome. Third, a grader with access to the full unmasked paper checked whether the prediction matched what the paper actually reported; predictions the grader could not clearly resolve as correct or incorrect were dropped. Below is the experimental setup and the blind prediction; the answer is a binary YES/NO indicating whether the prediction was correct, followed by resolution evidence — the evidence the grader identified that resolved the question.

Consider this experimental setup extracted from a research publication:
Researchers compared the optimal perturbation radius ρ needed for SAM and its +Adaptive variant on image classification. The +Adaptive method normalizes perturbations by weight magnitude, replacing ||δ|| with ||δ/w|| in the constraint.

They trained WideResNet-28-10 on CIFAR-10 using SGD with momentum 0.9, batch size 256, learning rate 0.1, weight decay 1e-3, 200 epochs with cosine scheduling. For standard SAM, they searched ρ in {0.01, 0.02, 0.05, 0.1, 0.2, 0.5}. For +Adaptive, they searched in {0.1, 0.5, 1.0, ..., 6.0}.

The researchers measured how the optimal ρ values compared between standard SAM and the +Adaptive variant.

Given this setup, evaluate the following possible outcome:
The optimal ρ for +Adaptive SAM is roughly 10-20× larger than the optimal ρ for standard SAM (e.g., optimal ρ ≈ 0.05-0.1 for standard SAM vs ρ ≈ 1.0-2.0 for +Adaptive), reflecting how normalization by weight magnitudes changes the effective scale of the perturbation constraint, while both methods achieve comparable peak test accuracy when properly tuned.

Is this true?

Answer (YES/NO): NO